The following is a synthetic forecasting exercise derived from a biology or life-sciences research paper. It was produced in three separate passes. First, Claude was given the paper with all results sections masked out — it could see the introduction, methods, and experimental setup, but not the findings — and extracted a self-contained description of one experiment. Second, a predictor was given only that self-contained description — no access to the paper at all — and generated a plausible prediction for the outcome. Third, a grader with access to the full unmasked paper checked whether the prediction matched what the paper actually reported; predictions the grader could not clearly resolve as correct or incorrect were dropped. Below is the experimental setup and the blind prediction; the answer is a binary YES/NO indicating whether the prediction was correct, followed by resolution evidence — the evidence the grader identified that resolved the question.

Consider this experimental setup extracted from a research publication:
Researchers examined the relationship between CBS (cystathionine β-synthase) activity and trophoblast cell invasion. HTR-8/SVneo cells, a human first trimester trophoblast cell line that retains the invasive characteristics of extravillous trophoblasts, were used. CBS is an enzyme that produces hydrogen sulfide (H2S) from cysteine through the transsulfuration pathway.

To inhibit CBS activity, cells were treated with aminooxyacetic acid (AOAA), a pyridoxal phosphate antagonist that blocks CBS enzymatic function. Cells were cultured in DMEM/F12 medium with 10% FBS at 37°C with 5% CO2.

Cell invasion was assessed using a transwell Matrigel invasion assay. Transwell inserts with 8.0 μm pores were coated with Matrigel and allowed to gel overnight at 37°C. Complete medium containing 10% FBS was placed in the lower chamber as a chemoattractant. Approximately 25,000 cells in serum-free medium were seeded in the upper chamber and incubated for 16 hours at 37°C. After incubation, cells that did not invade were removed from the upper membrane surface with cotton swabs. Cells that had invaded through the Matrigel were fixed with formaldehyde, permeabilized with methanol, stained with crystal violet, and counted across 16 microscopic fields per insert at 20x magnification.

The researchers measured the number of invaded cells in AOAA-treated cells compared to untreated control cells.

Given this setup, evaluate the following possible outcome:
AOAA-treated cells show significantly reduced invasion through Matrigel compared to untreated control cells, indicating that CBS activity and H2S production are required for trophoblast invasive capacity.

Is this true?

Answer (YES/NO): YES